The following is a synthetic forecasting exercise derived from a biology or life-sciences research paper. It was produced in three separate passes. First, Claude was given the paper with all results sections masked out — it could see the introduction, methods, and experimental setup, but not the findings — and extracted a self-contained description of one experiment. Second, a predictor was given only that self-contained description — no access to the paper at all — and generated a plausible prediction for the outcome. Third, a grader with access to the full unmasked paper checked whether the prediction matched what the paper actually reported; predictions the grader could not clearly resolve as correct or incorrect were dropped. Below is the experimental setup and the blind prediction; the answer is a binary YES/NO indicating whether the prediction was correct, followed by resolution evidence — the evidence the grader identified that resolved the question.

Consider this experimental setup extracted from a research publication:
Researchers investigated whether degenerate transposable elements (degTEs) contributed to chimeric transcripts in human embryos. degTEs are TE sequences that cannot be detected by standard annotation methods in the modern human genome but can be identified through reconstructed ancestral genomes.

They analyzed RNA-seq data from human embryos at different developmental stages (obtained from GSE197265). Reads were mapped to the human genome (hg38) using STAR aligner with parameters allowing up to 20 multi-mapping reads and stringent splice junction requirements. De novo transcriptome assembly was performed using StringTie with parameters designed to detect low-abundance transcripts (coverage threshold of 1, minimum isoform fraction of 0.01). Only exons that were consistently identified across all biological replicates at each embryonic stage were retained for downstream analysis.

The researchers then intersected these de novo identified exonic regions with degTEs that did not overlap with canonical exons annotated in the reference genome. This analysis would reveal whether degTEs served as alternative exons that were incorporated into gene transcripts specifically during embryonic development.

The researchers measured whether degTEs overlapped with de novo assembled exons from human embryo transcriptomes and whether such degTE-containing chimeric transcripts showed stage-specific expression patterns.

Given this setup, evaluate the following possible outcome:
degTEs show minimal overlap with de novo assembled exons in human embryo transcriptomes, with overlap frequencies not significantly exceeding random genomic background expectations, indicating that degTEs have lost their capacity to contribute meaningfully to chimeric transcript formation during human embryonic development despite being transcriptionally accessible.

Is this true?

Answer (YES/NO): NO